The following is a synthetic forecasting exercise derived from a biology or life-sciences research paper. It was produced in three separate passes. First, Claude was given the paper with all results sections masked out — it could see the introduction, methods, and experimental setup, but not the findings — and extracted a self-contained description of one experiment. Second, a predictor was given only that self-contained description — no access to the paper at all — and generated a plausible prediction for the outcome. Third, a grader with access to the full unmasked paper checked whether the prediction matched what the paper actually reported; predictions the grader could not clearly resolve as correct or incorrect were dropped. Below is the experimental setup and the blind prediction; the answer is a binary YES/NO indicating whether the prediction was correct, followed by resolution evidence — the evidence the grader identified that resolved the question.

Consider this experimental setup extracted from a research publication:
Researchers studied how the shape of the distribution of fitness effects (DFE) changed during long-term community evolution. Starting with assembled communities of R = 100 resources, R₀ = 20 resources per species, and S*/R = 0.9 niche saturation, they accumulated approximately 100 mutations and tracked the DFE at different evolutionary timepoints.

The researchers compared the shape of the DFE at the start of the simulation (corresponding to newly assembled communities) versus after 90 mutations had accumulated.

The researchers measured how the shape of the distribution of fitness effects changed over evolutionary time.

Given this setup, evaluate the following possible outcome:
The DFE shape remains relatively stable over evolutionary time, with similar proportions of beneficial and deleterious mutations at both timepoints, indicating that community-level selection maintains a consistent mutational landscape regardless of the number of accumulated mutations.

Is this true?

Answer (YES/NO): NO